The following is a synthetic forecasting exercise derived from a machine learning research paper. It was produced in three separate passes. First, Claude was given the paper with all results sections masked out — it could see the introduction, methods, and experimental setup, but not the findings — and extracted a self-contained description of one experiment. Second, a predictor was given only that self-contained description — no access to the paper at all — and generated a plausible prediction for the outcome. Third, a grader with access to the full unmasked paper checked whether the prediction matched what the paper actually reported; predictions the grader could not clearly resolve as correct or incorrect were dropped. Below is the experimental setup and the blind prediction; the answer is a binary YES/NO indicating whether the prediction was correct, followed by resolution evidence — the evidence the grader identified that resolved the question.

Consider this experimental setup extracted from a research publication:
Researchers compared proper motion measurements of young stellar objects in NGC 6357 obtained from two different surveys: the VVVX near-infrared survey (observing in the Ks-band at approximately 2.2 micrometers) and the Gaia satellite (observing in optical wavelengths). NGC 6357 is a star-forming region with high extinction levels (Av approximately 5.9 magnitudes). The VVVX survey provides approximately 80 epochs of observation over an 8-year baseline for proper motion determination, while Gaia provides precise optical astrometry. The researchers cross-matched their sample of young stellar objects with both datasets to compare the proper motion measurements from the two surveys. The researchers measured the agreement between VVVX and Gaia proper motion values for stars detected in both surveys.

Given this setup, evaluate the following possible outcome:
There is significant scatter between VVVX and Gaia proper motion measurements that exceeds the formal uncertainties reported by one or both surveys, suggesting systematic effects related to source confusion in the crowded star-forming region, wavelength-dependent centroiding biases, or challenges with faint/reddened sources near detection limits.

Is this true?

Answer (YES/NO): YES